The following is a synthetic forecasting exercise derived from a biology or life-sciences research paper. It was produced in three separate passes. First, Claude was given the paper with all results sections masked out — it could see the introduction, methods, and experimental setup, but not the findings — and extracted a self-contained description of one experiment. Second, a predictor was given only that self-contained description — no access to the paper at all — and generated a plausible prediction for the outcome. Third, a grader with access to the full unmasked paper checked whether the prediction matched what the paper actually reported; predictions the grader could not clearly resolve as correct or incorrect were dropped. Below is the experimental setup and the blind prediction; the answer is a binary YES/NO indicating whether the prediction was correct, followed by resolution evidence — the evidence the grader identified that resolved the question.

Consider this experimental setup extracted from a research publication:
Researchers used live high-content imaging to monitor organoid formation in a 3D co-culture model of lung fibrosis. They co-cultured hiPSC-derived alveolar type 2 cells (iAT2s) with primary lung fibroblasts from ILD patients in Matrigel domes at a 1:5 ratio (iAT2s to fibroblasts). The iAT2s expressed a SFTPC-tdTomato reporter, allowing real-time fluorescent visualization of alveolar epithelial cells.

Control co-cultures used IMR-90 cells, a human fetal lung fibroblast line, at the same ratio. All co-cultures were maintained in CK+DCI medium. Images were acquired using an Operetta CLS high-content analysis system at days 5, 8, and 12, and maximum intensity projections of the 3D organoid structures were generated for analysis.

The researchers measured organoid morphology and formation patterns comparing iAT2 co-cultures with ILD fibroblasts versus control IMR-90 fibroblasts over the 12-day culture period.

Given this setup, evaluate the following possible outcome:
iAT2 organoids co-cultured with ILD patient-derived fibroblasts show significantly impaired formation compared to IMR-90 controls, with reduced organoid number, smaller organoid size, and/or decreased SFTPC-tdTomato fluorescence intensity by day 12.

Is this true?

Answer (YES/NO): NO